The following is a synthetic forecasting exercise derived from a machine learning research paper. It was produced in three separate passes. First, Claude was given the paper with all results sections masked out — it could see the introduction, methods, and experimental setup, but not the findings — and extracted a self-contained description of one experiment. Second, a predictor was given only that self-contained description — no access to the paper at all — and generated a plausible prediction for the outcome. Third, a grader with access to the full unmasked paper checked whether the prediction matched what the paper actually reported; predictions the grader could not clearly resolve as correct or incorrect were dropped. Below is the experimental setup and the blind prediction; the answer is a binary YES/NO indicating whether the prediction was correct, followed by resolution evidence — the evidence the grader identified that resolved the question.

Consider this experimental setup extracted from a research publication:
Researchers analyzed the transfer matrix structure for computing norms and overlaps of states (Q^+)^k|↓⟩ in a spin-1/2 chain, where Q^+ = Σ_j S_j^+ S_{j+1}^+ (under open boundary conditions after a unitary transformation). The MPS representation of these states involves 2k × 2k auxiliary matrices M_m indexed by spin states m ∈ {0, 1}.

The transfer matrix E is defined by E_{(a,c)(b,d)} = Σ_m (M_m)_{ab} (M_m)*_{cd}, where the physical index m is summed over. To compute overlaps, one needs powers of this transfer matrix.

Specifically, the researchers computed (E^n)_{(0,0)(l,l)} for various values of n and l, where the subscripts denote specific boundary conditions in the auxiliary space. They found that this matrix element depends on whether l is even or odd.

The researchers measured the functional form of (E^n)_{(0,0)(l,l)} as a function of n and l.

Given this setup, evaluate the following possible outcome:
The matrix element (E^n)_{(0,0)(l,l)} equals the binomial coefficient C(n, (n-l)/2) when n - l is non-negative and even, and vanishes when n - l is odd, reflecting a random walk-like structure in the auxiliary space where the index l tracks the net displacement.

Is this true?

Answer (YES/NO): NO